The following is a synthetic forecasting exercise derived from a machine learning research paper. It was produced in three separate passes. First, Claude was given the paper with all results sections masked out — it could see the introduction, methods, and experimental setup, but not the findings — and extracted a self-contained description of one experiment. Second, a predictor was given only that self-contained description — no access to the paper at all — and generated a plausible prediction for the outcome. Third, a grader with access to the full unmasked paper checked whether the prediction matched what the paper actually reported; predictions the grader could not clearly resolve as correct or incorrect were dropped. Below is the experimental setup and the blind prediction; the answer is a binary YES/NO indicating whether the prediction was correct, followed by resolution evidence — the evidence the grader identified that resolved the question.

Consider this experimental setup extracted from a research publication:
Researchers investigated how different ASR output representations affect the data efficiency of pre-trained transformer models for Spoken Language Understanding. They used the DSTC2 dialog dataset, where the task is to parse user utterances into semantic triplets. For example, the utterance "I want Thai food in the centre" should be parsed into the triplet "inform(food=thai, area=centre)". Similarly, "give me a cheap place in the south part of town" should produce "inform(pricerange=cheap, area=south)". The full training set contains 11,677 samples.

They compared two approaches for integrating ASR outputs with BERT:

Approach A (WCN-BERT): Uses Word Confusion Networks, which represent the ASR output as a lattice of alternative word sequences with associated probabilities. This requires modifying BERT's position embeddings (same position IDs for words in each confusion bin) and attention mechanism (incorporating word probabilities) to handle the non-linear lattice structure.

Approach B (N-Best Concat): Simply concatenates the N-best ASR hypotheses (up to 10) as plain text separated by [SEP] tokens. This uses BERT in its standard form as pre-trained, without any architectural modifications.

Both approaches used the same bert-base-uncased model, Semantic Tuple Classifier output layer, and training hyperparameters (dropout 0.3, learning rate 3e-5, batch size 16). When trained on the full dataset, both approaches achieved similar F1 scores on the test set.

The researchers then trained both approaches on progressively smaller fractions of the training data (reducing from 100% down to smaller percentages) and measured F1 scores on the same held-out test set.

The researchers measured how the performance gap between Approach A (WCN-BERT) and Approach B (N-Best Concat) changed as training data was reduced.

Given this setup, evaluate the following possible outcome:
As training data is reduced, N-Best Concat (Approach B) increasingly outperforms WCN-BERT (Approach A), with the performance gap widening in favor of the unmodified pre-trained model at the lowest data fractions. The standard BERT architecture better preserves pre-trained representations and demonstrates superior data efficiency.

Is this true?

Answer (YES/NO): YES